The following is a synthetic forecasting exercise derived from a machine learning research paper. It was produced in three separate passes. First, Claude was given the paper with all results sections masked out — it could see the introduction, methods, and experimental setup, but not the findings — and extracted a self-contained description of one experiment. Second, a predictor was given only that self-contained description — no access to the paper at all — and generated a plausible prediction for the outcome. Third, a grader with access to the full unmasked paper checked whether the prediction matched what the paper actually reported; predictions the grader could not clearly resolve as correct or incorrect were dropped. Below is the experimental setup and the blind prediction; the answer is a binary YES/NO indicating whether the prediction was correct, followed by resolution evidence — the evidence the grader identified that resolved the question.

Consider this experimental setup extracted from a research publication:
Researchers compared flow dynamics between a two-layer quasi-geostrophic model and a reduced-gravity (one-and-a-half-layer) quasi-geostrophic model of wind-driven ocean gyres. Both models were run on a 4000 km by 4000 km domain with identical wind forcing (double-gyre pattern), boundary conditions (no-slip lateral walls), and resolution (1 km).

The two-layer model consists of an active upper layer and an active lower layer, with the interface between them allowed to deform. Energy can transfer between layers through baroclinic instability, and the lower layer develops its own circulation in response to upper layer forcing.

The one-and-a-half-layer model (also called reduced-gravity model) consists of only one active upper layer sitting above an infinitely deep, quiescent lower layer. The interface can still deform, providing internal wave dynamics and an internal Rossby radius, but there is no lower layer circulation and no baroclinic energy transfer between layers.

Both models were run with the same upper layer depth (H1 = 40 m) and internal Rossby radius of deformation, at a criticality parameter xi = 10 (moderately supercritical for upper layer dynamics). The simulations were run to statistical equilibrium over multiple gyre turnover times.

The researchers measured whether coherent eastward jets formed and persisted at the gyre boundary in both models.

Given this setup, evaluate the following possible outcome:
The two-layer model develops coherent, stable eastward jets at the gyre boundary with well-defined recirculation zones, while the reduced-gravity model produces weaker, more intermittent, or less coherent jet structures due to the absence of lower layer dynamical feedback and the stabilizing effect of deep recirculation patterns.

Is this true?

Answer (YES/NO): NO